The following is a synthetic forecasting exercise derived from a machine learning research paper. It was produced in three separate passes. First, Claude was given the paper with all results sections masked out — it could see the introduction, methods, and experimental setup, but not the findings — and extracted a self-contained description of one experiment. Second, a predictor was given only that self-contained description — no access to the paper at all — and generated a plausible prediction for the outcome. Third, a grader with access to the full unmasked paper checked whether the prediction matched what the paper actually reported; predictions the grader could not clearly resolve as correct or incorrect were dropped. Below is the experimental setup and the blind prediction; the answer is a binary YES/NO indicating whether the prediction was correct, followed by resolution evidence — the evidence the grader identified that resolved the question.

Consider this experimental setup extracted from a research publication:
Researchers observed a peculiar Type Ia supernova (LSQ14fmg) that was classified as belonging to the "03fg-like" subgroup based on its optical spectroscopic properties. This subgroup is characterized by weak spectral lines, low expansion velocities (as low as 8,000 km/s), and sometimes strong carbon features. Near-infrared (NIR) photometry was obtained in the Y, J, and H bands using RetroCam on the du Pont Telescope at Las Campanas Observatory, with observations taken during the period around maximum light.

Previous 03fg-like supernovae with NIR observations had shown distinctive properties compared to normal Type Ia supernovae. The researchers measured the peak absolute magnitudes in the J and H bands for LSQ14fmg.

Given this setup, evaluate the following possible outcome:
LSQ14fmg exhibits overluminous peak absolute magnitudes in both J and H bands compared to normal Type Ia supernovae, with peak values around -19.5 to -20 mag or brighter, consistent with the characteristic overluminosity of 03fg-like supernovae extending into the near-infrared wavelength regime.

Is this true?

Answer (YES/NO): NO